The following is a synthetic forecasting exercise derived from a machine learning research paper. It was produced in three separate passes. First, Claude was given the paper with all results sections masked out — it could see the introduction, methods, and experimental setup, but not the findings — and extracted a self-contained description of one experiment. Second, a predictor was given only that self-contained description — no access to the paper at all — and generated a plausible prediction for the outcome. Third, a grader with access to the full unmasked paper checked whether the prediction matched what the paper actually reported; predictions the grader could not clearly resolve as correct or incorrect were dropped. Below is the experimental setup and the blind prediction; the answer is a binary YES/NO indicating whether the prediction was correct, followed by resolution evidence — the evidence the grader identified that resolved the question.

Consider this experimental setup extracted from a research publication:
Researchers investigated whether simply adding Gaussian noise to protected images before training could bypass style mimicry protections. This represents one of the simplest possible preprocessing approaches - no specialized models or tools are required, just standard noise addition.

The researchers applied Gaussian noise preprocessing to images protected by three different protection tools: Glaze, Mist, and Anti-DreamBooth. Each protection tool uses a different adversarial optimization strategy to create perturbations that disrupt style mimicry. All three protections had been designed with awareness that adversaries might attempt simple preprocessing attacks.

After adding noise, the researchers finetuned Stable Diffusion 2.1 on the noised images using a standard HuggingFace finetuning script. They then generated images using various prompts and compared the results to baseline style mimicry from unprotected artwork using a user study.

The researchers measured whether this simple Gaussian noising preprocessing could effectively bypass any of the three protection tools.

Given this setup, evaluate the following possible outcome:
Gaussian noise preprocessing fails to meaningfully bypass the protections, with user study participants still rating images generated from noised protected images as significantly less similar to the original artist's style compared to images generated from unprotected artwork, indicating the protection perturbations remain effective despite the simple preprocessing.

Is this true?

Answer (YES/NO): NO